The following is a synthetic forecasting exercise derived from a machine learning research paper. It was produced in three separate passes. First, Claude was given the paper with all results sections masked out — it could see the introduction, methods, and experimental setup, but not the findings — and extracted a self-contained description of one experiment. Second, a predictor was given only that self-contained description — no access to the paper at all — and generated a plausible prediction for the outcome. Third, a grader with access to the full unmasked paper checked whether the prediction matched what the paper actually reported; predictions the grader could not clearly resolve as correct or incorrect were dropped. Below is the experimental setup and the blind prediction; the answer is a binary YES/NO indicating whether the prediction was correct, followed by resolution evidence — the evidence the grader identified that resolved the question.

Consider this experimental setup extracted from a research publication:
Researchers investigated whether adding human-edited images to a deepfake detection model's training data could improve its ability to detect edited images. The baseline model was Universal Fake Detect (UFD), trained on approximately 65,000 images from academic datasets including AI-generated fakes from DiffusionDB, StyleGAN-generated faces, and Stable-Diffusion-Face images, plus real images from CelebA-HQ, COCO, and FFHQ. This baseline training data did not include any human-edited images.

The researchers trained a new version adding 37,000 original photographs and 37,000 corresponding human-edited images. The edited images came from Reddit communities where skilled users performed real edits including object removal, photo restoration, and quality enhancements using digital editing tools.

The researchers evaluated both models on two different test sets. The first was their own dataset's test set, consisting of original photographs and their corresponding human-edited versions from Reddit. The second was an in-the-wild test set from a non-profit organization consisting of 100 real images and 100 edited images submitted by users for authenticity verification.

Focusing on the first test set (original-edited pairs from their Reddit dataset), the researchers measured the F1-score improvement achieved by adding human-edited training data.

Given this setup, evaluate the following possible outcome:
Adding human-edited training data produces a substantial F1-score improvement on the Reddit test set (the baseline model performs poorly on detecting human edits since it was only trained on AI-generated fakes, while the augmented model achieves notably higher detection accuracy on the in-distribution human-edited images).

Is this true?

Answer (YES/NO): YES